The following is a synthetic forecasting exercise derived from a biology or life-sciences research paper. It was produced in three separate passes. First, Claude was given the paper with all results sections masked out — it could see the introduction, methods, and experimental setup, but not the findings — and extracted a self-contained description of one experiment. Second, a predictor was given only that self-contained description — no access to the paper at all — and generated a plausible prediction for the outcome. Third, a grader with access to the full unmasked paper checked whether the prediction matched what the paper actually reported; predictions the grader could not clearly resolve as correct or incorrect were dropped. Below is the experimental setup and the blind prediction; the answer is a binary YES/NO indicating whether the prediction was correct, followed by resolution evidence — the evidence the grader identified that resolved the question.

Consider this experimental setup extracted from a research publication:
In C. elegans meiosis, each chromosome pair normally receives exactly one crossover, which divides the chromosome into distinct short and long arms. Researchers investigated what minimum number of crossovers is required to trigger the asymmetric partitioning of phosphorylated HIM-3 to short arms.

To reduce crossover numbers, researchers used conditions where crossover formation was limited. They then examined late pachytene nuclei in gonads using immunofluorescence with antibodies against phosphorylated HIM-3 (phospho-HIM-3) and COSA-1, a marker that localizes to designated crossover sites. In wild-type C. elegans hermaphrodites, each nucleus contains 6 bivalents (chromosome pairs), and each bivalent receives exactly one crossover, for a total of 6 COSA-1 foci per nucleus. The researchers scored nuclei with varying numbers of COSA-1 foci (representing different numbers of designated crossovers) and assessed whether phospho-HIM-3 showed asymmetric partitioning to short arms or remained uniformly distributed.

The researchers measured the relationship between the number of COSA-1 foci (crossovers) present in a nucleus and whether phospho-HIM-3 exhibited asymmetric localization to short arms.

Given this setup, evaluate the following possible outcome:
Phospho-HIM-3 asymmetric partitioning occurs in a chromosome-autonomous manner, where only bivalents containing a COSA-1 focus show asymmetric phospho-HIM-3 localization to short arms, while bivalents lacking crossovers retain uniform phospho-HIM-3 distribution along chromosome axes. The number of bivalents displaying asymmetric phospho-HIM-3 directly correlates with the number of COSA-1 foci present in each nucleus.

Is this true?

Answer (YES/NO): NO